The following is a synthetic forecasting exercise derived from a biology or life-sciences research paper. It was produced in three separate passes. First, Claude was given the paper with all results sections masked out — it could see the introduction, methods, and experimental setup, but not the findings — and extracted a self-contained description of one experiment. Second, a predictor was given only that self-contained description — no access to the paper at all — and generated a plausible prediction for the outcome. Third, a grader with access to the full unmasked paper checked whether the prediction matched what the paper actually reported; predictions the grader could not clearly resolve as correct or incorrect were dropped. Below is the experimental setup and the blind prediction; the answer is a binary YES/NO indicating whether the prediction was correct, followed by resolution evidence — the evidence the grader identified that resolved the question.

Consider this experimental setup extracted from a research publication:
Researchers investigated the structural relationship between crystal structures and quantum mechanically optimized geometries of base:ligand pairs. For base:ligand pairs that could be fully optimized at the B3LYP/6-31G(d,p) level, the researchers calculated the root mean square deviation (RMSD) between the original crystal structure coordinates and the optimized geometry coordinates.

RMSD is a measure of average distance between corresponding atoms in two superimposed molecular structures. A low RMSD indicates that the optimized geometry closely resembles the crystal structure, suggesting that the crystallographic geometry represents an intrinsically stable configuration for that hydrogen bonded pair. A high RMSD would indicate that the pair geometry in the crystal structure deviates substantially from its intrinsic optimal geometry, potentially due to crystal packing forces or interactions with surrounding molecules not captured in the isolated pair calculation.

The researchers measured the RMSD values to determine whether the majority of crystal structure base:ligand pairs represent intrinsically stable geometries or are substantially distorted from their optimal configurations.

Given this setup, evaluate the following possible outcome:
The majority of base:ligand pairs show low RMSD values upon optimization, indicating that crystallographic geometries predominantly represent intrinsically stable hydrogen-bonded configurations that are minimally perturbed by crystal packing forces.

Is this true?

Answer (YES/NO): YES